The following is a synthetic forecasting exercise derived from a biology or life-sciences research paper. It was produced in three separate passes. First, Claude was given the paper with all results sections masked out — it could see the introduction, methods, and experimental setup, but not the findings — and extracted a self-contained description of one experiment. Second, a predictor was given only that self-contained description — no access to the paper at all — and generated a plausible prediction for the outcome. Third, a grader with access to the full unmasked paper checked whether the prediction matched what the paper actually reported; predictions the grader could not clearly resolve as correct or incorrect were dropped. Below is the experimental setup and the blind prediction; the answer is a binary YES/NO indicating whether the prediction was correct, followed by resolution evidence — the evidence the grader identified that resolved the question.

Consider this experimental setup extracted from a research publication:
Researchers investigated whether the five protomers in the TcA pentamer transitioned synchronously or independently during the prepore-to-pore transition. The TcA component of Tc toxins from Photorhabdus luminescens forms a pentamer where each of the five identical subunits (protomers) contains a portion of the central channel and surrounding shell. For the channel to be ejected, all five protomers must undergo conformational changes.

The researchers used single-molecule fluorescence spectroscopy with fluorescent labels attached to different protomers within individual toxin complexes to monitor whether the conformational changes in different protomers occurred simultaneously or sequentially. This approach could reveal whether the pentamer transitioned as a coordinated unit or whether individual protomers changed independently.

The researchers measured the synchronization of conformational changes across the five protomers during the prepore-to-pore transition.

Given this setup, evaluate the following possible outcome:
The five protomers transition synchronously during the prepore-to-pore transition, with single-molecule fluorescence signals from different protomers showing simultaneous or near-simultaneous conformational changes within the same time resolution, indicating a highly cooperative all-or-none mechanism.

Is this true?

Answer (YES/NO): NO